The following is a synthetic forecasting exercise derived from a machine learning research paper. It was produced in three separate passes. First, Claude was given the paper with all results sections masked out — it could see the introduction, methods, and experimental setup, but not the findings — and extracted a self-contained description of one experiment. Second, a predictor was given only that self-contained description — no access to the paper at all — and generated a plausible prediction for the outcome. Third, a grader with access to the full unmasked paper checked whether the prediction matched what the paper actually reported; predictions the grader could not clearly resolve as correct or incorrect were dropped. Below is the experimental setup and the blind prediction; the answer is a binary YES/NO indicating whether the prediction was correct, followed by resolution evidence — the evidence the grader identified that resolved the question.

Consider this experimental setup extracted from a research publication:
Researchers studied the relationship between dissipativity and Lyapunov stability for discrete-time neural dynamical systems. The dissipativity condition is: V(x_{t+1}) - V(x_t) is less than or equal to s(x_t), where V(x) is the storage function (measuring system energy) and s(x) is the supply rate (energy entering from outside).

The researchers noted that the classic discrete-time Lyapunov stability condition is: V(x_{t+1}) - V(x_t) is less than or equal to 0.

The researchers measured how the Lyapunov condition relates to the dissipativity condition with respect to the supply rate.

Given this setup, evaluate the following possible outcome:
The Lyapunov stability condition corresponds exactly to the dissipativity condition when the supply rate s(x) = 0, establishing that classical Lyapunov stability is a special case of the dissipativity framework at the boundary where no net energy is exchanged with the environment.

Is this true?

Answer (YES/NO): YES